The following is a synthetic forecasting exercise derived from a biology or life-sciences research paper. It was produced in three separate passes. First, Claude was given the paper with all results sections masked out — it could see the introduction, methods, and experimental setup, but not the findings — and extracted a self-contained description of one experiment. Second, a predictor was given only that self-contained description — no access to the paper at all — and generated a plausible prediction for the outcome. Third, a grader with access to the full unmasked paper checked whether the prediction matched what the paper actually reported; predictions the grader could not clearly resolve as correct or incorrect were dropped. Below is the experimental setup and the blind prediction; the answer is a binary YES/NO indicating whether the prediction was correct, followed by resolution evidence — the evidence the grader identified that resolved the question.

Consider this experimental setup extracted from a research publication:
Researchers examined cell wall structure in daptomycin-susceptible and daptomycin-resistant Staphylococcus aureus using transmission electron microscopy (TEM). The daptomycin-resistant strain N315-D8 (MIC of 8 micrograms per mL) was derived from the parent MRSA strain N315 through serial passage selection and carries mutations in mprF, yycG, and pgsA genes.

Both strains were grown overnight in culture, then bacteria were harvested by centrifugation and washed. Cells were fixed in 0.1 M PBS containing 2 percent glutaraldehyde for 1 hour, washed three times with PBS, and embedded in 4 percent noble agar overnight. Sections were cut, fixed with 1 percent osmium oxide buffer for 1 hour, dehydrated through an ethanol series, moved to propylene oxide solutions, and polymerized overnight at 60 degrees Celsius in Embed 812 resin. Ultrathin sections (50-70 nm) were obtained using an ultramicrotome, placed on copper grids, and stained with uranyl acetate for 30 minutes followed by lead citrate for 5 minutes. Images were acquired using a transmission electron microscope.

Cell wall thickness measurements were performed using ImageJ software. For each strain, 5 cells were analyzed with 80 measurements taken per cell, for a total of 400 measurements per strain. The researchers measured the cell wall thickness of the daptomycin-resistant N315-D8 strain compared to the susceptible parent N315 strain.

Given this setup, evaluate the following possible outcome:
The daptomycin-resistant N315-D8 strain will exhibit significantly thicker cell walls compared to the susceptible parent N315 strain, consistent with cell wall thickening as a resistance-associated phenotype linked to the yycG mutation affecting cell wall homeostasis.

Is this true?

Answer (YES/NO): YES